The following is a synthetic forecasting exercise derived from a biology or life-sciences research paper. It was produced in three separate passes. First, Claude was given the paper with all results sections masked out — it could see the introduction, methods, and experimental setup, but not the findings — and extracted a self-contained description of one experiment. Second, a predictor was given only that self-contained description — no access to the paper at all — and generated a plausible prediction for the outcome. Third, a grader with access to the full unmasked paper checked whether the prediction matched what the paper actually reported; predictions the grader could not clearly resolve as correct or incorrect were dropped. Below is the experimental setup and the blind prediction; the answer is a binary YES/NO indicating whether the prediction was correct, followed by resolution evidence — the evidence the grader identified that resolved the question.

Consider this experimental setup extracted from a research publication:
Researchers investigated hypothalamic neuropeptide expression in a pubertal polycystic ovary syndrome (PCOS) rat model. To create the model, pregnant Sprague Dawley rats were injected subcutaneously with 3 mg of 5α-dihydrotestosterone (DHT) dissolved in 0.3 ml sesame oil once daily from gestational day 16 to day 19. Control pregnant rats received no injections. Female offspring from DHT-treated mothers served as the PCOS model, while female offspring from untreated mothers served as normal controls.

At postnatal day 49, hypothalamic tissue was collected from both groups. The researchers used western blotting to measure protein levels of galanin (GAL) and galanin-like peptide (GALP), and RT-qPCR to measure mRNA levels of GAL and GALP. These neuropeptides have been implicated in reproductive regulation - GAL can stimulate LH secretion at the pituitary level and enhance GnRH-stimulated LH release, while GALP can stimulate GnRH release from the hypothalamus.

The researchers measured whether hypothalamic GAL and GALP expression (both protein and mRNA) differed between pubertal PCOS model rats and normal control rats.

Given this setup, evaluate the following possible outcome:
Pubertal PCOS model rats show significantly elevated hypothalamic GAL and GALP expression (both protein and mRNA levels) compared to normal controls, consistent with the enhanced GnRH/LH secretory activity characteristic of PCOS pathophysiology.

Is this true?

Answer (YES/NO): NO